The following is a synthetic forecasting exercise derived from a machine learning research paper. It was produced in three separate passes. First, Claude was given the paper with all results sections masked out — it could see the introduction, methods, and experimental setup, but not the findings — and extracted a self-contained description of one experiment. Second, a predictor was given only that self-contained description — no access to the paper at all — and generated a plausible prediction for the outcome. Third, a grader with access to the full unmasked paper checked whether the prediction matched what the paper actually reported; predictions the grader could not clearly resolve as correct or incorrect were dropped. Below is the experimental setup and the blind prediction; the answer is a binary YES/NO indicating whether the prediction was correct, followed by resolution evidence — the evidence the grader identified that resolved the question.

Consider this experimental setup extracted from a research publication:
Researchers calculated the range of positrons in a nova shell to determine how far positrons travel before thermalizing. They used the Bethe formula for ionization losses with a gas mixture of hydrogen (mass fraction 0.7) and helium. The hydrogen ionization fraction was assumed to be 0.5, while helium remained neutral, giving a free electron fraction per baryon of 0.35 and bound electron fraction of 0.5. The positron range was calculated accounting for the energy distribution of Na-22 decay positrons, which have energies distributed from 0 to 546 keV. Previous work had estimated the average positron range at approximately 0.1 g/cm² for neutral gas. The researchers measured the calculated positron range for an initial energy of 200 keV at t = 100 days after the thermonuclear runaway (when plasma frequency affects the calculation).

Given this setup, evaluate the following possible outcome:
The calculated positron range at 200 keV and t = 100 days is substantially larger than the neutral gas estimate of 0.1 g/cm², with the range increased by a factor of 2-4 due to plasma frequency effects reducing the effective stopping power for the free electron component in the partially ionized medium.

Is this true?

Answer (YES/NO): NO